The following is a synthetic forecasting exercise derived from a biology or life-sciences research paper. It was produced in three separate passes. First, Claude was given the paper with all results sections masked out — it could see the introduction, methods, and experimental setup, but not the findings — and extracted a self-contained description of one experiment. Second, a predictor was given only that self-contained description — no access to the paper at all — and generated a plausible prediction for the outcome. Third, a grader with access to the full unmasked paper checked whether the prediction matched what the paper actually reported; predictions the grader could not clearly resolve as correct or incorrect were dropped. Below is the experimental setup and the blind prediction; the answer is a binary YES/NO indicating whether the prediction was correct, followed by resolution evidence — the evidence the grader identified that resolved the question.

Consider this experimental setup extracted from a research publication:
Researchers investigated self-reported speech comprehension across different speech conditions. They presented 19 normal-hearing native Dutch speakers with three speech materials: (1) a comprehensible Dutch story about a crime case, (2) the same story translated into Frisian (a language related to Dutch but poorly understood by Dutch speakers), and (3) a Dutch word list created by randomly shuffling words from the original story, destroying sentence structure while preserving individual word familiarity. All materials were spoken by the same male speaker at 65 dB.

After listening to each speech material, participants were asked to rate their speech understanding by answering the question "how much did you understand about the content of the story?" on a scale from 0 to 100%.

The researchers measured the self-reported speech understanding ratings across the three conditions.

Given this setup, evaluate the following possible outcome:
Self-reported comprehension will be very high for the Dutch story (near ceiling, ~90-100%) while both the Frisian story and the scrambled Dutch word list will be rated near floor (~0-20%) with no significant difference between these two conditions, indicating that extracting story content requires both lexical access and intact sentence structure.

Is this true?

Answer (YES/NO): NO